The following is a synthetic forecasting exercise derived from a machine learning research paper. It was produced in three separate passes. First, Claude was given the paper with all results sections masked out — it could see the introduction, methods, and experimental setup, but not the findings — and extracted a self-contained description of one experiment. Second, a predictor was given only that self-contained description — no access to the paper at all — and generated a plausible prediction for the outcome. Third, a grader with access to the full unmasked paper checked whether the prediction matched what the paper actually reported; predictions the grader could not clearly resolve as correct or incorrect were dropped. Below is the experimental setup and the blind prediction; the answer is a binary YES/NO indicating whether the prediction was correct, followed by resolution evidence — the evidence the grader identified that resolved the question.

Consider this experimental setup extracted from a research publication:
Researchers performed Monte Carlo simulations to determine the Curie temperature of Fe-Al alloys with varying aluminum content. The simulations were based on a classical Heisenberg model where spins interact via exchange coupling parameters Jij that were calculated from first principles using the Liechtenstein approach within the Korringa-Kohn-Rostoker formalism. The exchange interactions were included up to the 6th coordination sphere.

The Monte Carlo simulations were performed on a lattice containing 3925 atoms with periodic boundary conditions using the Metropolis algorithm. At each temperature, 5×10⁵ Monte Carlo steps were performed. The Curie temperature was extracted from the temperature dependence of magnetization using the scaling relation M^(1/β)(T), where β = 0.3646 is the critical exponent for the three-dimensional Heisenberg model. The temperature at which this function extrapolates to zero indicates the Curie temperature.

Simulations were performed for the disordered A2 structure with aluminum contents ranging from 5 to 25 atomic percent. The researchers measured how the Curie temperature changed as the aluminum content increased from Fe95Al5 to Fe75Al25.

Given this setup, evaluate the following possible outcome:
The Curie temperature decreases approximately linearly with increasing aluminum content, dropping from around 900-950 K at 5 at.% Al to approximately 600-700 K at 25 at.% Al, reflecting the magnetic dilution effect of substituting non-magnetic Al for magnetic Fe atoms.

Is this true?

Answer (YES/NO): NO